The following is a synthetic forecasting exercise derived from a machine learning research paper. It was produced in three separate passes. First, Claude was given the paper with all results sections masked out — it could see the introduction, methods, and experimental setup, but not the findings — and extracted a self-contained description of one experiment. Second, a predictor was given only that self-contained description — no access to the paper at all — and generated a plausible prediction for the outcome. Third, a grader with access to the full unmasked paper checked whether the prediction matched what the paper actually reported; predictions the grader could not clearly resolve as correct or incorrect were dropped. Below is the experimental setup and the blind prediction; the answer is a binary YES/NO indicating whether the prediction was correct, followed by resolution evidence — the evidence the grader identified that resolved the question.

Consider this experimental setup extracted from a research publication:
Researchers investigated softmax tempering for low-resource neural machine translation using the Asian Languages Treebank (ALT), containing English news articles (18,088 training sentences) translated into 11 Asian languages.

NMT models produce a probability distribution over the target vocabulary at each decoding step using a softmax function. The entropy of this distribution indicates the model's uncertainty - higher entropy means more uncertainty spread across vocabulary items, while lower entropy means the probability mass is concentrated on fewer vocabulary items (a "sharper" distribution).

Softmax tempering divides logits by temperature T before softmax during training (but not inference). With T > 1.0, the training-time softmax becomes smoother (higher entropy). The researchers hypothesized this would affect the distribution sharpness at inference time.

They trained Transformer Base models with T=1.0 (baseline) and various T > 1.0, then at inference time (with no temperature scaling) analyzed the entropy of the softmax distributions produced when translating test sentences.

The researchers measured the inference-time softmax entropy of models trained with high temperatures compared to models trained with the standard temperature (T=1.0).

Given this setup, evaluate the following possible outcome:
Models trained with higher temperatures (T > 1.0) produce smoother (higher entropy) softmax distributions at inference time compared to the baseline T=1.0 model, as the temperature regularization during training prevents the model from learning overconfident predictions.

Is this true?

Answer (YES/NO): NO